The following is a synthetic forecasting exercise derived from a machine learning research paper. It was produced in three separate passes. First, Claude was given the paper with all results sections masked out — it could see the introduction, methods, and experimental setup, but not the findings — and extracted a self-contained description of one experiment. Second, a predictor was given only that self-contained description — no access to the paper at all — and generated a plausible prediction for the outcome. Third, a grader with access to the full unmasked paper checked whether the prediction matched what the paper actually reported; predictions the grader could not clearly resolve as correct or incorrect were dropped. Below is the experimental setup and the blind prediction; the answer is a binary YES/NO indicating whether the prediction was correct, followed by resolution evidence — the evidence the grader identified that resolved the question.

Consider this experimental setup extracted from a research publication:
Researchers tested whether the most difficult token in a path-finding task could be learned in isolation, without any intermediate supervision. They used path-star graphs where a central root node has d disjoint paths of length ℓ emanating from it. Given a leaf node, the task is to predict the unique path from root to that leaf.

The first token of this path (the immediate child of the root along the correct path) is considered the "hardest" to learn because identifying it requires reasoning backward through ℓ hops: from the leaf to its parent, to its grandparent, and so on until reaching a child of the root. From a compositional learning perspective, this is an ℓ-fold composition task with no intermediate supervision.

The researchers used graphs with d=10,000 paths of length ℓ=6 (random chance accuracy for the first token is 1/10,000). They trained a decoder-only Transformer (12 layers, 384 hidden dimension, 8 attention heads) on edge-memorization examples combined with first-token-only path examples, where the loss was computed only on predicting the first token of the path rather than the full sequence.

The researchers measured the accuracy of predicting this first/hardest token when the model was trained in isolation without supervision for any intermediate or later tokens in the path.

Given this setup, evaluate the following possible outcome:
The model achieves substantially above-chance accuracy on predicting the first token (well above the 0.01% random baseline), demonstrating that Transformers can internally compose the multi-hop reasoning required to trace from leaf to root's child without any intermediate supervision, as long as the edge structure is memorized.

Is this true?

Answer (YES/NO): YES